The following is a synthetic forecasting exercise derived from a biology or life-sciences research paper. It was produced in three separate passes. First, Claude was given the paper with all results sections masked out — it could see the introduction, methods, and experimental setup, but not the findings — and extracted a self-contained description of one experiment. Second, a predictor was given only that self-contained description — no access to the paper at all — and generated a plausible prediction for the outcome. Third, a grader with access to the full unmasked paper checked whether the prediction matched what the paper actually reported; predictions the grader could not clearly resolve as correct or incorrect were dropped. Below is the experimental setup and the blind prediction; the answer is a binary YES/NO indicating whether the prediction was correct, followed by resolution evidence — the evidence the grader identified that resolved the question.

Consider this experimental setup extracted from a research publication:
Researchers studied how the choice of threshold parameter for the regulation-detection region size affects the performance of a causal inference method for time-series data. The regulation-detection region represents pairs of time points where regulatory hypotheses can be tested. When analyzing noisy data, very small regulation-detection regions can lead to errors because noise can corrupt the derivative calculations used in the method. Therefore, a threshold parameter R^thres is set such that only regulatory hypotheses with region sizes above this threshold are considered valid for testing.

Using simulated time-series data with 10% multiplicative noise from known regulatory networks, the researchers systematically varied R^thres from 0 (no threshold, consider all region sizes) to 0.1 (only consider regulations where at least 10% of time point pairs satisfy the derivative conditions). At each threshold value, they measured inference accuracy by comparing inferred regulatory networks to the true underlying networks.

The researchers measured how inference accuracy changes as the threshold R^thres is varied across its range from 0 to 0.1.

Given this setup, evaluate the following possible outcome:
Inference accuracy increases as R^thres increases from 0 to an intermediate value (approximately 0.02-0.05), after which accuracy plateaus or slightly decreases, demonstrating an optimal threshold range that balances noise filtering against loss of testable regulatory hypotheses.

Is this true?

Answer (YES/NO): NO